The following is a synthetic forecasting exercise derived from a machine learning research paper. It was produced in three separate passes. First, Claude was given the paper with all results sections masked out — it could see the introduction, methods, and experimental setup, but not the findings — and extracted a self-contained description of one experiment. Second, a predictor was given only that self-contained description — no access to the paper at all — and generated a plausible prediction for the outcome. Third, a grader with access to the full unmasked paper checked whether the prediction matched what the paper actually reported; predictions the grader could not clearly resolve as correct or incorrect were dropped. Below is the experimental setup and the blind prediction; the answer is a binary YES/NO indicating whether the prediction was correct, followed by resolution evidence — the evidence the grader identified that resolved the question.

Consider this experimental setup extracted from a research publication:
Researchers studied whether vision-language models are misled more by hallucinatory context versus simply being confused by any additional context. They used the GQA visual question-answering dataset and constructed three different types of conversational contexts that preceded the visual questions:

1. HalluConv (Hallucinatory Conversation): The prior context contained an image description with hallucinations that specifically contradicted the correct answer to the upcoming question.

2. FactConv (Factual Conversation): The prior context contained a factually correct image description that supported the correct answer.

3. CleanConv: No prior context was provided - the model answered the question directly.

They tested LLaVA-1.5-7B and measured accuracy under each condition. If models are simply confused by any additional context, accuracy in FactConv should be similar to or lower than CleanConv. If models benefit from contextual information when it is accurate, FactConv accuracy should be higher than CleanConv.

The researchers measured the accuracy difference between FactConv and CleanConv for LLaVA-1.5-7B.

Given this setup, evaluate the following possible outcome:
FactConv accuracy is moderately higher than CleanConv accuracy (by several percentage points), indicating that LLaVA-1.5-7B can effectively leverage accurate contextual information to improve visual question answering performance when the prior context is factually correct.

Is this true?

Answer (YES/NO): NO